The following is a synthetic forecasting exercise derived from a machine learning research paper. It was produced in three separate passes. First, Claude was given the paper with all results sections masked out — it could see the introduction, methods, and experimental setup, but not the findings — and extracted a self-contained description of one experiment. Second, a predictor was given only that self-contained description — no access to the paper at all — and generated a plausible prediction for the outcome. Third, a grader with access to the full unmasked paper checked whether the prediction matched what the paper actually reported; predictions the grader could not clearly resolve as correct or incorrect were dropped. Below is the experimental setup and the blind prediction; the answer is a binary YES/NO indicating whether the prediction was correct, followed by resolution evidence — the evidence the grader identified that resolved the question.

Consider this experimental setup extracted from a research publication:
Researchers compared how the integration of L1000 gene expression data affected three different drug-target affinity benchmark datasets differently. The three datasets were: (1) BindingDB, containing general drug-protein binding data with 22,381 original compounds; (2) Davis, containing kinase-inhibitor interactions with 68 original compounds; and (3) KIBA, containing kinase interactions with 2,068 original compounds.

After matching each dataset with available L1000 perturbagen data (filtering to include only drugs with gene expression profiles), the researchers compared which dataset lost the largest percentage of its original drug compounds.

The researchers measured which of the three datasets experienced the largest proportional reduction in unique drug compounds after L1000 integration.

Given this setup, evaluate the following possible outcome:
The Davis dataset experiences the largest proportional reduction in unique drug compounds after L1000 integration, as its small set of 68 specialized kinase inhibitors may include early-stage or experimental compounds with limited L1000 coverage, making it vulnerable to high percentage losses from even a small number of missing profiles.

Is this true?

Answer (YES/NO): NO